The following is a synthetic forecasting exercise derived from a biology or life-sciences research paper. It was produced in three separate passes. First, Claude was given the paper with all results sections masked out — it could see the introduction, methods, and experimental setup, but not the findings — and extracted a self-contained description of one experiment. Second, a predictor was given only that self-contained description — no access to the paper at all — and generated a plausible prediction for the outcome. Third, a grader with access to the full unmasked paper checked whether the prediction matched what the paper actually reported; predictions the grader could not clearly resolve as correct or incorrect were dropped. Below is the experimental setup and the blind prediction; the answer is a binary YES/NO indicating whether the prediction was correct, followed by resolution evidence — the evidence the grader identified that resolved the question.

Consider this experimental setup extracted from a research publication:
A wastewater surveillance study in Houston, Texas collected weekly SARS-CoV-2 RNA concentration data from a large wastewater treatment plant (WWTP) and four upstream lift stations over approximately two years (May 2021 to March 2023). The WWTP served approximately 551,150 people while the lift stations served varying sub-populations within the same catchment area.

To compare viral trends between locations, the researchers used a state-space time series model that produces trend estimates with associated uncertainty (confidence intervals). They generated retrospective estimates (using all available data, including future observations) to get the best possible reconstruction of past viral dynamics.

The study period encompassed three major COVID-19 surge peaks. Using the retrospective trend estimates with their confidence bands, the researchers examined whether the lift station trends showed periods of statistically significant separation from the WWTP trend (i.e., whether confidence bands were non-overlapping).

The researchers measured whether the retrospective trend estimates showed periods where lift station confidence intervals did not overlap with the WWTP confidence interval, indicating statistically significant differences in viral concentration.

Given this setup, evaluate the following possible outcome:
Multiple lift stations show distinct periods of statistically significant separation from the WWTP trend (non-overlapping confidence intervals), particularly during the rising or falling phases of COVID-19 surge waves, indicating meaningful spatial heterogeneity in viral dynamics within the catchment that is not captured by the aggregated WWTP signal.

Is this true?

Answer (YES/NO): YES